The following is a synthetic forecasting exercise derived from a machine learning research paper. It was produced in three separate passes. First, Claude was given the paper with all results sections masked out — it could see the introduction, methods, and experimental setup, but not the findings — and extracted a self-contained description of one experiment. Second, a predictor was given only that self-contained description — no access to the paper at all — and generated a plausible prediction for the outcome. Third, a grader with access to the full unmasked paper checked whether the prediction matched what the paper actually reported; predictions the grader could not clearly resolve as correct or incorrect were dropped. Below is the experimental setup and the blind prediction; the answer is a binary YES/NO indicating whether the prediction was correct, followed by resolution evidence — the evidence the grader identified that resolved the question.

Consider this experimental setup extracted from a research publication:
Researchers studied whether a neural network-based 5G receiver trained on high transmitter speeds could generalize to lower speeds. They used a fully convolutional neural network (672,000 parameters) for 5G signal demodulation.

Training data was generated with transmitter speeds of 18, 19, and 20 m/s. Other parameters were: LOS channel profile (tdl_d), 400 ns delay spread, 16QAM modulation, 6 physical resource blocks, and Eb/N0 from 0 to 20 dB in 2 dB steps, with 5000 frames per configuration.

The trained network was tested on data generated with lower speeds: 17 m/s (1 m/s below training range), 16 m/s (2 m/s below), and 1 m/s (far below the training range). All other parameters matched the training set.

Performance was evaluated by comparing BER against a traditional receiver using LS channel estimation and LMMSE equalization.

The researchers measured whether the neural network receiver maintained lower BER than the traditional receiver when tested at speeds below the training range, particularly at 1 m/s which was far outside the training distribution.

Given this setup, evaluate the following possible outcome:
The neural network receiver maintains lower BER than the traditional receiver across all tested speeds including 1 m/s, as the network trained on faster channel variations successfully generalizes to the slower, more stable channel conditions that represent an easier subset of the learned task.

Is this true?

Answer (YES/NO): YES